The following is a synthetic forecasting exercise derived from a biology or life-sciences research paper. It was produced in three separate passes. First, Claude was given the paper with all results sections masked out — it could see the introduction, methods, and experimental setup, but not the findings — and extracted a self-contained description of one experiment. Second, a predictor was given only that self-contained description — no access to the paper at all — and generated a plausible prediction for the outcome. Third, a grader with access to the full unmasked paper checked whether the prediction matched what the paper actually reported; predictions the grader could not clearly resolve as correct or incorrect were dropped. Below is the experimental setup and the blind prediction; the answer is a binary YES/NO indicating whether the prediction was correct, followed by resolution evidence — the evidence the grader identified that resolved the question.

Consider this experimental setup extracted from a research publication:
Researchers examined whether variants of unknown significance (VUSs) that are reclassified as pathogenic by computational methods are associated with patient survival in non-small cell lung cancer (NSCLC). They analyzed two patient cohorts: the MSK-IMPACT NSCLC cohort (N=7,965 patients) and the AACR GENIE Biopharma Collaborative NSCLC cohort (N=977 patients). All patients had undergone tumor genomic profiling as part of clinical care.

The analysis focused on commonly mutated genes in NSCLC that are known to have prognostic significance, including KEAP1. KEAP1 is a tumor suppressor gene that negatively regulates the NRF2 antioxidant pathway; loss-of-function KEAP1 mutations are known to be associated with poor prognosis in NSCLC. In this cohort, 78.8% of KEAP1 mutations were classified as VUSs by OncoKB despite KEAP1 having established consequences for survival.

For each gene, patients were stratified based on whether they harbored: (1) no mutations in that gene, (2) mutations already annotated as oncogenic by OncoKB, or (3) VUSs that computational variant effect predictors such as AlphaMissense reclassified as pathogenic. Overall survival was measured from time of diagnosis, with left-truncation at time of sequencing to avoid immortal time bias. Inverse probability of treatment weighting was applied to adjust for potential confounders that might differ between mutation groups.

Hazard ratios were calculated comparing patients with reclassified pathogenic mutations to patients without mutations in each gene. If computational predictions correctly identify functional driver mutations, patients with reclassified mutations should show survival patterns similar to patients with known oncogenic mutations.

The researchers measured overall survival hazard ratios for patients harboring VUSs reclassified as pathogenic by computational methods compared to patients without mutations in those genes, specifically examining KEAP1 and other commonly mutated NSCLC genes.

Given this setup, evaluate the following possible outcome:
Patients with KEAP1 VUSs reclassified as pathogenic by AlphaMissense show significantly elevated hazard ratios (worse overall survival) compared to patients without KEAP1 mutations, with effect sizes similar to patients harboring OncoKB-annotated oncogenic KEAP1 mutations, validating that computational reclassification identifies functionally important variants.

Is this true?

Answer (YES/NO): YES